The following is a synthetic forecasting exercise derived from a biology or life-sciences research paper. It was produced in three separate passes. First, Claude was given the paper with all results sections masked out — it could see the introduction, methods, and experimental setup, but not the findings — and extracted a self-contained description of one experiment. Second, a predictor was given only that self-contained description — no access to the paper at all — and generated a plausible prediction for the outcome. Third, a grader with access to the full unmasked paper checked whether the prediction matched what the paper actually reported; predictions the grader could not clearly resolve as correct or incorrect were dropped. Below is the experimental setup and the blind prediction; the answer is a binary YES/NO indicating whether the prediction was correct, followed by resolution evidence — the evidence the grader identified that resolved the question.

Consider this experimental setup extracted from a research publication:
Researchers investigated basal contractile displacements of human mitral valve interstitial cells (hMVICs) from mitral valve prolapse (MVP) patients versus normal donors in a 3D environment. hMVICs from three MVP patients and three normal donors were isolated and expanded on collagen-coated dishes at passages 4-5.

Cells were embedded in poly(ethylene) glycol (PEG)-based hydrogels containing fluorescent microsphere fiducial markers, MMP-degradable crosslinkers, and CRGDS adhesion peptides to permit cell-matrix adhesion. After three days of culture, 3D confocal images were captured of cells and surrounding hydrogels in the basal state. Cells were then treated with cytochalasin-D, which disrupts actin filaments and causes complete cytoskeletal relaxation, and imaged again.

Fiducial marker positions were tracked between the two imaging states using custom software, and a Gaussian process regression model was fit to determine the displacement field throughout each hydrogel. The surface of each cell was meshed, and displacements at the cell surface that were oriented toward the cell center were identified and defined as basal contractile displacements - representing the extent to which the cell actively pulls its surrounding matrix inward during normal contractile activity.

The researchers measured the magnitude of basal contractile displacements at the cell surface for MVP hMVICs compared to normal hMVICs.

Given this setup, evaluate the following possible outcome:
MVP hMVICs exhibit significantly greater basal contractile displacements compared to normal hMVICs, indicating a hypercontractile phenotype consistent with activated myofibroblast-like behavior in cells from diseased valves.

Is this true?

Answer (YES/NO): YES